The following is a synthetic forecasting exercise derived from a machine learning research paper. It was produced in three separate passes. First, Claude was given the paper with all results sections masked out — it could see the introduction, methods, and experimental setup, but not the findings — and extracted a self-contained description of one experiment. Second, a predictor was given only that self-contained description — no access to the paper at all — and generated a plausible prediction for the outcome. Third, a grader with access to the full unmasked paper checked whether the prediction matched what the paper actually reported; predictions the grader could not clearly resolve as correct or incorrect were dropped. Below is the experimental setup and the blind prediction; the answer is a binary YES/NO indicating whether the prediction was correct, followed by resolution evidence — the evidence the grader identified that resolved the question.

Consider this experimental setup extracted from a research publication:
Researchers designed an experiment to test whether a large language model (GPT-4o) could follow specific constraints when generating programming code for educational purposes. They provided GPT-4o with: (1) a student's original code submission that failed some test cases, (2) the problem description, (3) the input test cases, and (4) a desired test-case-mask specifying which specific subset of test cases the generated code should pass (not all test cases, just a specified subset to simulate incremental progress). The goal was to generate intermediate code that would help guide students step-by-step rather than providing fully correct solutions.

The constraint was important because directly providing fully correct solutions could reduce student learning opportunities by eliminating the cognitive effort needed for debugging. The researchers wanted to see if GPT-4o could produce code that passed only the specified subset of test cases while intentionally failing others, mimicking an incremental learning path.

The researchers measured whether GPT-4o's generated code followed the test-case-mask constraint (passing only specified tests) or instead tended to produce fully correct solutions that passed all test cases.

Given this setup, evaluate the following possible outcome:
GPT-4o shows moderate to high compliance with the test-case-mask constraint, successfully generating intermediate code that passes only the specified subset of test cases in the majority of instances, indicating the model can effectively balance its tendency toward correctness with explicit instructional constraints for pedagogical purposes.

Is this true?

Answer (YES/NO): NO